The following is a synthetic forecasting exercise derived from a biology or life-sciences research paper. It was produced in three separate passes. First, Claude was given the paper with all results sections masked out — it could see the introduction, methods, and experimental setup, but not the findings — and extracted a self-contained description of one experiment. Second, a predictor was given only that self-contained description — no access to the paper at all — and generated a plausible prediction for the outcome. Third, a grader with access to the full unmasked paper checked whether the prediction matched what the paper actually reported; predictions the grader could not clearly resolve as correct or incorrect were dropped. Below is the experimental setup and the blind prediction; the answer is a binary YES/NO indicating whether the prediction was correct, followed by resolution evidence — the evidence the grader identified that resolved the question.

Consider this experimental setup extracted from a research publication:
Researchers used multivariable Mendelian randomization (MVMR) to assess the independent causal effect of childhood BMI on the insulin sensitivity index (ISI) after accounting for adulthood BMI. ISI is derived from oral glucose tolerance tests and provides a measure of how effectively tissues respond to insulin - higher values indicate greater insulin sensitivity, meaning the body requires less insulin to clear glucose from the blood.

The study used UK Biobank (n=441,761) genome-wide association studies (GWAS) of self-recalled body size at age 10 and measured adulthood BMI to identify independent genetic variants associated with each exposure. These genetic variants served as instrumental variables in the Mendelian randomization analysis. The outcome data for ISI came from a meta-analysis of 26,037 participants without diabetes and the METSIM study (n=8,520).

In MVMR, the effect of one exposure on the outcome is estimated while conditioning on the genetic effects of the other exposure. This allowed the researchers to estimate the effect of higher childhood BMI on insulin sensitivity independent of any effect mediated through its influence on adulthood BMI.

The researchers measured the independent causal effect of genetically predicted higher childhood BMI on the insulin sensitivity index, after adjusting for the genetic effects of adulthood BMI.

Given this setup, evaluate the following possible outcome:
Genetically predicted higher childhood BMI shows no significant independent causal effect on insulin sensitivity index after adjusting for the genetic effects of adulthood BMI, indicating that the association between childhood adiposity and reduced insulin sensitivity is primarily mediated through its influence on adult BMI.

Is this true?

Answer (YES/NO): NO